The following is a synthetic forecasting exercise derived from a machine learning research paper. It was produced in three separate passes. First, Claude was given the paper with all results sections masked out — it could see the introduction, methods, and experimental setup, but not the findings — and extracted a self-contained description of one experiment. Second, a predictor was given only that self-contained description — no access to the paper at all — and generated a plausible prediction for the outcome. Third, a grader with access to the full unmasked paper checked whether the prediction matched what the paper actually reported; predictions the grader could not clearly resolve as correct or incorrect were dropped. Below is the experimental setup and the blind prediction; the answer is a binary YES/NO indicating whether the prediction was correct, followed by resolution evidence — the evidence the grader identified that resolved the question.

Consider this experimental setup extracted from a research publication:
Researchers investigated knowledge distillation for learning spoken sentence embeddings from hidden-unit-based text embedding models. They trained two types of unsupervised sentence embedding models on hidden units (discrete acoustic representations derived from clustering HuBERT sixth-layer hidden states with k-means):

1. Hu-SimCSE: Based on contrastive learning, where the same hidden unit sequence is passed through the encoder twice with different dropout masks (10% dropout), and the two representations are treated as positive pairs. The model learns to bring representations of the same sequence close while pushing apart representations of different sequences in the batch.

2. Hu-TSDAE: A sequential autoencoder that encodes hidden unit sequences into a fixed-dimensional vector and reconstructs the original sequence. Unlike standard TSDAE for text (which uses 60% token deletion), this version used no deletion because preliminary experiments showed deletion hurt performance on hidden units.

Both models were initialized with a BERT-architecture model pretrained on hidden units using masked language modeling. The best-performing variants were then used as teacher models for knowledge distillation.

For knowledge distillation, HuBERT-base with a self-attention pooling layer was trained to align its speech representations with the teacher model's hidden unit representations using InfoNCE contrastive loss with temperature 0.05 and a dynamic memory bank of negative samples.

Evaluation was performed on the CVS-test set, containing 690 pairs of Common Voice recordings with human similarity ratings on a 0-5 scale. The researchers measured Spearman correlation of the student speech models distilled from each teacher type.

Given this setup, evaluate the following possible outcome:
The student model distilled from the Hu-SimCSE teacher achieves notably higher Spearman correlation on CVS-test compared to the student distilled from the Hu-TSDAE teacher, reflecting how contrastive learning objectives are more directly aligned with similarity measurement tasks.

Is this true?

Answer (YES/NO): NO